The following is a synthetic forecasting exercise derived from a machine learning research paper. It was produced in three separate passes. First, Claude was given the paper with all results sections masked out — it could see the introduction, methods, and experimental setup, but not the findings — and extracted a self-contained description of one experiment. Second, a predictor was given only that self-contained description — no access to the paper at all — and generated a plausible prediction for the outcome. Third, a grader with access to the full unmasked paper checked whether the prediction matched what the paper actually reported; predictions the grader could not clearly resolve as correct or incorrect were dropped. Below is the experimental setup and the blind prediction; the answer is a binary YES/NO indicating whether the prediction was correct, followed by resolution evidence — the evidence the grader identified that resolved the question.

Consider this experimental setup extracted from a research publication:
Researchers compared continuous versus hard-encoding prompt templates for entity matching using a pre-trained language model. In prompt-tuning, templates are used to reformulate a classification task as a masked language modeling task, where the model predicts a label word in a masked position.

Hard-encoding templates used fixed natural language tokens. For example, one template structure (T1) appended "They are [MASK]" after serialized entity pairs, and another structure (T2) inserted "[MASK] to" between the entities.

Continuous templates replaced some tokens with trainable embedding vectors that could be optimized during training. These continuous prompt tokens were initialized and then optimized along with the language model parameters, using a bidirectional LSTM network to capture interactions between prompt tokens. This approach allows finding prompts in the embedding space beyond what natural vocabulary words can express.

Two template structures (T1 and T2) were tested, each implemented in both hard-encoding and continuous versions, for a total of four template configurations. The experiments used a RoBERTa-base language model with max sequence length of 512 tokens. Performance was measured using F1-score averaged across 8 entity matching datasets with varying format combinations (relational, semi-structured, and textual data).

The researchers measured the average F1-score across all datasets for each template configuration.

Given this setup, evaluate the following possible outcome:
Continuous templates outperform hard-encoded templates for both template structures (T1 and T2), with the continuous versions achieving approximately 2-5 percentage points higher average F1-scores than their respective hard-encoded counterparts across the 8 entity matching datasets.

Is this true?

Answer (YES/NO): NO